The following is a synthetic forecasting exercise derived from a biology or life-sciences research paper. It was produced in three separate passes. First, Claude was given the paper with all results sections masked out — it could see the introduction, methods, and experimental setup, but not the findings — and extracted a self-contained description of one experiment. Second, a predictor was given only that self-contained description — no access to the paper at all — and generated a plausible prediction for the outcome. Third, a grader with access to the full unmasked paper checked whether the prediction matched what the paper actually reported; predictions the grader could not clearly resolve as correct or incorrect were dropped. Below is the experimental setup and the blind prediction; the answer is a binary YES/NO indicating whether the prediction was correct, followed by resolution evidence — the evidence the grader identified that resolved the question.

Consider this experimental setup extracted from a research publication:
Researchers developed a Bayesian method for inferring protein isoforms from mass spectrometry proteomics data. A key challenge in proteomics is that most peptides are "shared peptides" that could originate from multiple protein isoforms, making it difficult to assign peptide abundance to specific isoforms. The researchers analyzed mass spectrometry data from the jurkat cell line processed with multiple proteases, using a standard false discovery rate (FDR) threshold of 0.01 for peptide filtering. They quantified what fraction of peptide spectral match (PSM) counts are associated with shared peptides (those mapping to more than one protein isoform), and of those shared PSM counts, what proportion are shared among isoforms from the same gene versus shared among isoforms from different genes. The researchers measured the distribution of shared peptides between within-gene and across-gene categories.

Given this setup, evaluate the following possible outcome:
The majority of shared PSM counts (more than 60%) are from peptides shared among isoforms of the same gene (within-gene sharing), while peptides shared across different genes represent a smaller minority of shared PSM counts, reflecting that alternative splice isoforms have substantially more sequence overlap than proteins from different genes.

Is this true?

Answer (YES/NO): YES